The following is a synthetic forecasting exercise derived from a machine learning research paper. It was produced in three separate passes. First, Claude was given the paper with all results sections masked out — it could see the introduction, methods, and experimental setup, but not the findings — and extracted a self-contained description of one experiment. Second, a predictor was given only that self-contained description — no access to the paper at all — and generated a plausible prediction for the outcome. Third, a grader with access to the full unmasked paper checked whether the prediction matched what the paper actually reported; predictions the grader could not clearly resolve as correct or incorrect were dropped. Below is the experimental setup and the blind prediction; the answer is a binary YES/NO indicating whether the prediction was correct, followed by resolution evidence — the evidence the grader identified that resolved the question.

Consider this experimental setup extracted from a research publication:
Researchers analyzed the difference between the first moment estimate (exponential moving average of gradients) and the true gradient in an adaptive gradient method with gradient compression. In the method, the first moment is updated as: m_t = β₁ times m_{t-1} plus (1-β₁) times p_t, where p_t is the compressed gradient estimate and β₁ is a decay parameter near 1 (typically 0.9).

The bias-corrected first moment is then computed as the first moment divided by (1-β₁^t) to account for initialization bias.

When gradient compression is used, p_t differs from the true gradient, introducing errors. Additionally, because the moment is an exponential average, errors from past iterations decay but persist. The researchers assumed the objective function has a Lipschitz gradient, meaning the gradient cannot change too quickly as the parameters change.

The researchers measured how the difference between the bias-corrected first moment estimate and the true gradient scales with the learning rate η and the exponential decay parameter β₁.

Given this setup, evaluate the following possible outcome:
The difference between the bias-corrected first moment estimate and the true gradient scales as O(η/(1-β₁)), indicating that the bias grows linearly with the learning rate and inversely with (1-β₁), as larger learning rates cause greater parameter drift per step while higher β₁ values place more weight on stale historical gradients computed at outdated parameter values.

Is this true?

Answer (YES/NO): YES